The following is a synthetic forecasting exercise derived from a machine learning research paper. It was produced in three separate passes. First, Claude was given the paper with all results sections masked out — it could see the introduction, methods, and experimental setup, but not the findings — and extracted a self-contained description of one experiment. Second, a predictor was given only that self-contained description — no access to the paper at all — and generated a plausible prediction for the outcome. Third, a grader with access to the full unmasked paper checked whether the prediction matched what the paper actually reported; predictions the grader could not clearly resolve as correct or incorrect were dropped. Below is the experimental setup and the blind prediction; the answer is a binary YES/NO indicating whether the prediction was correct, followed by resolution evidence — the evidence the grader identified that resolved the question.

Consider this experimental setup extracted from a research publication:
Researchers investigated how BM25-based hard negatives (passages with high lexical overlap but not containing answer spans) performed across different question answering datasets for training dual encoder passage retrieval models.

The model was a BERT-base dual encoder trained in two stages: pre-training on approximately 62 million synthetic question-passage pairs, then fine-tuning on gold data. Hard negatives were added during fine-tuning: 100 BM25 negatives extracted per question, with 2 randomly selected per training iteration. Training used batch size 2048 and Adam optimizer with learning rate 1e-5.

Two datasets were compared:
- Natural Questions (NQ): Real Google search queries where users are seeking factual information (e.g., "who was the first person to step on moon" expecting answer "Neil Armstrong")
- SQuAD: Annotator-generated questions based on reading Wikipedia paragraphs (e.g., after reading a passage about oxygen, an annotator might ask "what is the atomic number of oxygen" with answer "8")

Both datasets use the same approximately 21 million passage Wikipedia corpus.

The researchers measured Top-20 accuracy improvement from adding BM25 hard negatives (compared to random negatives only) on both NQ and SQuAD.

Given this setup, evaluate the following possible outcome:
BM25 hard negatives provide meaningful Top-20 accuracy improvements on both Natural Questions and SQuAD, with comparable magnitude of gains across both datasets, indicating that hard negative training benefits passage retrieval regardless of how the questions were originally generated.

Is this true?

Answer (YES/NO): YES